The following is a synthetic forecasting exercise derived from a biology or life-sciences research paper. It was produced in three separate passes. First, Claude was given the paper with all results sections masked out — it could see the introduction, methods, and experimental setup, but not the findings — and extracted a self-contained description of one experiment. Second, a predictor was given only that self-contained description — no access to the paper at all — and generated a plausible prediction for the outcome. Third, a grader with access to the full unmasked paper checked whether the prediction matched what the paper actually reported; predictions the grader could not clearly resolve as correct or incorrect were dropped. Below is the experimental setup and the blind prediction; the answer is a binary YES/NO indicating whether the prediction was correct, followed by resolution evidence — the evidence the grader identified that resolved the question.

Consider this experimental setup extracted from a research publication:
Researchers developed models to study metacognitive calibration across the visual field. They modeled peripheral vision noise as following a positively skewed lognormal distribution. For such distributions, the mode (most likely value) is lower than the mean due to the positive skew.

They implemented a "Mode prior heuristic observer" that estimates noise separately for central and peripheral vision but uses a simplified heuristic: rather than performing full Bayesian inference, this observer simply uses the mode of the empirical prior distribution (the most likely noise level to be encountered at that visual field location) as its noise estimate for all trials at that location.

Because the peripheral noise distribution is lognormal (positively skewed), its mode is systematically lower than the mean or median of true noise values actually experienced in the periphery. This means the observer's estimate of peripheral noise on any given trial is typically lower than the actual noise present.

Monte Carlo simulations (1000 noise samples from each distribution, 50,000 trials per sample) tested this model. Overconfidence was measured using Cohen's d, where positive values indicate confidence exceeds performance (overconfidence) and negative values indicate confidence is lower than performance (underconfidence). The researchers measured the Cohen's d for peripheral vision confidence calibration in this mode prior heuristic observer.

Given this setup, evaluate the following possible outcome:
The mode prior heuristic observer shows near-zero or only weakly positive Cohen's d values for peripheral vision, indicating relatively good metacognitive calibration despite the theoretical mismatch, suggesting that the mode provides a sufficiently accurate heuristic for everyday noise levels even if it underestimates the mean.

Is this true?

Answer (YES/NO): NO